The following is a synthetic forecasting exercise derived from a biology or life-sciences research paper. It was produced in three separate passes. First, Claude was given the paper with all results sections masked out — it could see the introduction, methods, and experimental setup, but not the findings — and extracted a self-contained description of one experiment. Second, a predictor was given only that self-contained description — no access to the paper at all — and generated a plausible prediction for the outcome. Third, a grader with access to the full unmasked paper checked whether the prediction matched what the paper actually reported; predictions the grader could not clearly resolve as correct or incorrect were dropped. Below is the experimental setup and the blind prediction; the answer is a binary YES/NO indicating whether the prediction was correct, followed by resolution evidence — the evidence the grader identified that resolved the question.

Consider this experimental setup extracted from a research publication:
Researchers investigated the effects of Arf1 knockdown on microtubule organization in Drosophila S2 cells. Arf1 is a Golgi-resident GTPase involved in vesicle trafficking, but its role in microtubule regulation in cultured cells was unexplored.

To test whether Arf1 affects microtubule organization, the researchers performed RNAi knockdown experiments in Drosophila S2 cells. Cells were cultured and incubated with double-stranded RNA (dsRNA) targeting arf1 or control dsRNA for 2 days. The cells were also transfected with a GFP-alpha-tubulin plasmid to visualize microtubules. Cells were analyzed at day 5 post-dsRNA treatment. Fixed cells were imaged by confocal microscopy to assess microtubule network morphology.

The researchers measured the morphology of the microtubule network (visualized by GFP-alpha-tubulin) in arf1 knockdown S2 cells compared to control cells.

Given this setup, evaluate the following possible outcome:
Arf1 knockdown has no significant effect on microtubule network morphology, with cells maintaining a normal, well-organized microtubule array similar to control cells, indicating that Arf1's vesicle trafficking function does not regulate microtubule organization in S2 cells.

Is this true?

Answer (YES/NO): NO